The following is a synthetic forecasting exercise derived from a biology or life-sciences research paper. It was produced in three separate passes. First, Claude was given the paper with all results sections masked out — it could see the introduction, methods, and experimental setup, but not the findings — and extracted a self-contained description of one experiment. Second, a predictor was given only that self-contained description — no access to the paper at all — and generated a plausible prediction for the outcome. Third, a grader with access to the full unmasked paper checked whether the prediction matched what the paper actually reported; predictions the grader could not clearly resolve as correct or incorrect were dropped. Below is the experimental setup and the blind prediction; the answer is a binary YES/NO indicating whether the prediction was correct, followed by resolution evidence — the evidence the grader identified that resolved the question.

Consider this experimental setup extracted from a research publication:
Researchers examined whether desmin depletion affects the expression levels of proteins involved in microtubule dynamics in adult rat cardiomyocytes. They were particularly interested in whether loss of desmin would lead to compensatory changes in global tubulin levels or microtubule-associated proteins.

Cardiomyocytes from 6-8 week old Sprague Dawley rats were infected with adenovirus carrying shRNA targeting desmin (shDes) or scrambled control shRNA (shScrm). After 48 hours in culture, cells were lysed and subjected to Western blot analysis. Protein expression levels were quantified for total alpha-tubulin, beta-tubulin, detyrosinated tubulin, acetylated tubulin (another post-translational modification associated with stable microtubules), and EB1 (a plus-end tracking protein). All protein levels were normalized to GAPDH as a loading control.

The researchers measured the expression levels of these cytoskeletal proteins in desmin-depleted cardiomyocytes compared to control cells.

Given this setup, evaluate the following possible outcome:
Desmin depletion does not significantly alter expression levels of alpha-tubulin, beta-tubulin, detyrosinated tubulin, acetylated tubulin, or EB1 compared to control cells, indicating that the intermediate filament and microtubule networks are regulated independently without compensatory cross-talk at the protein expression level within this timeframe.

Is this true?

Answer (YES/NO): NO